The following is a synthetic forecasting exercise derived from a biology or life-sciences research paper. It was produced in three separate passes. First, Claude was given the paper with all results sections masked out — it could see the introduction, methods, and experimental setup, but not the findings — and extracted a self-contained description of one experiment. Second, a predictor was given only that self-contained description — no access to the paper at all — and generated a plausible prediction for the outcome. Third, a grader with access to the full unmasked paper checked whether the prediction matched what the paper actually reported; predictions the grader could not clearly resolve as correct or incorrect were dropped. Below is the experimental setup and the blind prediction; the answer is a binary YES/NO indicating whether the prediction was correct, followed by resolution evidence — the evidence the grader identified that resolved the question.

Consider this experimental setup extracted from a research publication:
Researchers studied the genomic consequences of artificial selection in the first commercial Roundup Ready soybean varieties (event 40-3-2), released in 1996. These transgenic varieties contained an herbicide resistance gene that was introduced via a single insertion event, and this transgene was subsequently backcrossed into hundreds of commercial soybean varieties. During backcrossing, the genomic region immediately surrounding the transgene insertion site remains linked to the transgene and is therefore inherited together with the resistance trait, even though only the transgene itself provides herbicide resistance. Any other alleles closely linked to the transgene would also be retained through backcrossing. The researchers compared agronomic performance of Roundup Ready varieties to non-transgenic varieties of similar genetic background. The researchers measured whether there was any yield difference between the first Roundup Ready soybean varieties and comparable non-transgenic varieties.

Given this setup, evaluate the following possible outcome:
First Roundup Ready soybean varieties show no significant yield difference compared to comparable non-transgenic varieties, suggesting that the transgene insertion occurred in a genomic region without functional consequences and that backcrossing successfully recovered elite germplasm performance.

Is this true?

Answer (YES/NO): NO